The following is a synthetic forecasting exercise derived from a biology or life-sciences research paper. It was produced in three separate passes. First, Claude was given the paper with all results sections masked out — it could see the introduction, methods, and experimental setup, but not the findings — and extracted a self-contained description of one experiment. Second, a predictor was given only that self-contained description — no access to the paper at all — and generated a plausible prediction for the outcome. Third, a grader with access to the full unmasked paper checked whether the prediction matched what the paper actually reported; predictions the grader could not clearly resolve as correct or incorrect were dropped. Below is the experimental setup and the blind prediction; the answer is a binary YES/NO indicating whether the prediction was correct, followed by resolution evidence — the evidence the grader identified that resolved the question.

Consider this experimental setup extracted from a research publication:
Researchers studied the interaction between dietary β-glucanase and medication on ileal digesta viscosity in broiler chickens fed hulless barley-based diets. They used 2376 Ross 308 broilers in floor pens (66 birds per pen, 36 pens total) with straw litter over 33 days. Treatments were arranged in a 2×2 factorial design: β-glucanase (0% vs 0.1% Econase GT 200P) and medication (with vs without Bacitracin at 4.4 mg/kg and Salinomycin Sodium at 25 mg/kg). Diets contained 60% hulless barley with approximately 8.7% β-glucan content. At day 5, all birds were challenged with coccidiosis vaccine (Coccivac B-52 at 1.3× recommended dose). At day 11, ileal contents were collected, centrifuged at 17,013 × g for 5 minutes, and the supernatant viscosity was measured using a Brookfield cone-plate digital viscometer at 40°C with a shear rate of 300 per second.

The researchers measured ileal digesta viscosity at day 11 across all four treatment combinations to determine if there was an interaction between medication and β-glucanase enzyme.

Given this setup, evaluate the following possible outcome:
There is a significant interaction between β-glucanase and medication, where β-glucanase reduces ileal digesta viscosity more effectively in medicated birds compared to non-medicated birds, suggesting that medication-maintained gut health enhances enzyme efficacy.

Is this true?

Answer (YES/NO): NO